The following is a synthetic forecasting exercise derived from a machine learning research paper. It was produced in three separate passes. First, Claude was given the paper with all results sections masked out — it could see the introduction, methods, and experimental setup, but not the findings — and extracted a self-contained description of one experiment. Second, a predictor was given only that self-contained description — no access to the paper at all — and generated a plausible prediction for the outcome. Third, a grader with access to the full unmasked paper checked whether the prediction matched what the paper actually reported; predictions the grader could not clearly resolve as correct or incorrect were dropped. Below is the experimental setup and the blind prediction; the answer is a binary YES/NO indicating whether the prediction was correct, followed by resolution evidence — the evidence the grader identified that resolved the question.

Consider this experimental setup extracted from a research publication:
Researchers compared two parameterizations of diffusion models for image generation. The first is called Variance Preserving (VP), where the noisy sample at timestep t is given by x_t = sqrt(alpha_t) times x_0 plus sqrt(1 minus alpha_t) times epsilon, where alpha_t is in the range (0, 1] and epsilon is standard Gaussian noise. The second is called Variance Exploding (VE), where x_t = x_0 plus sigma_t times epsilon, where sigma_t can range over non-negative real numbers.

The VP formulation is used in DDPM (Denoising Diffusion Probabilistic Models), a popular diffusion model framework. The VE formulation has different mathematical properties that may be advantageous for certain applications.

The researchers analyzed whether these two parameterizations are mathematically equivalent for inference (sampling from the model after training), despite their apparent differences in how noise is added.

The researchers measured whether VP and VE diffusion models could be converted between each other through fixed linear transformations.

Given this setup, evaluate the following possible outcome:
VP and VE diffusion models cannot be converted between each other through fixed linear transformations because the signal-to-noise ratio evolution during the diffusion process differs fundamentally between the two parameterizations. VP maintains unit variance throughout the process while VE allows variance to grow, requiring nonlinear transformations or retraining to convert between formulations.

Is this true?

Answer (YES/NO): NO